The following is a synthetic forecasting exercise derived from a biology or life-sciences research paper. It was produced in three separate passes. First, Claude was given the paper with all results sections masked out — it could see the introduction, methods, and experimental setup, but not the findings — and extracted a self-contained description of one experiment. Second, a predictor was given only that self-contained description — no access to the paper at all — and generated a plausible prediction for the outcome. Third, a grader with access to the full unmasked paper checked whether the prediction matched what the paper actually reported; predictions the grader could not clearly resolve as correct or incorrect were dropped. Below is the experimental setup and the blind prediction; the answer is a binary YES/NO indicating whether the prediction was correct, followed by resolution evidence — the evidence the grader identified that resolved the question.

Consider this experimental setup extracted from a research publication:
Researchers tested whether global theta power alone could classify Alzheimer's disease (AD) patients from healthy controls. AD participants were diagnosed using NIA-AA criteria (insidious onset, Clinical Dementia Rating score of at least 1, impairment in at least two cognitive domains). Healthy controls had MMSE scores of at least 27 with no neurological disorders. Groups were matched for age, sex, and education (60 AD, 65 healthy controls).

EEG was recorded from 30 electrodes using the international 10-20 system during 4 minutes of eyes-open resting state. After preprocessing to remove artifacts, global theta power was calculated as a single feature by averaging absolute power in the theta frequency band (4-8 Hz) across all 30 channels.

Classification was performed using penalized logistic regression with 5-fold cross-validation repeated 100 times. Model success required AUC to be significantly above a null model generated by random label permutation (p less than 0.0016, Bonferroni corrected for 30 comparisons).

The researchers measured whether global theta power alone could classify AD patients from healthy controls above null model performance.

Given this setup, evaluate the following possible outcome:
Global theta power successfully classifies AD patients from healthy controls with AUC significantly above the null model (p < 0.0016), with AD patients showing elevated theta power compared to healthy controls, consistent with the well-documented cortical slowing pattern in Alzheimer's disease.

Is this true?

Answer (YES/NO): YES